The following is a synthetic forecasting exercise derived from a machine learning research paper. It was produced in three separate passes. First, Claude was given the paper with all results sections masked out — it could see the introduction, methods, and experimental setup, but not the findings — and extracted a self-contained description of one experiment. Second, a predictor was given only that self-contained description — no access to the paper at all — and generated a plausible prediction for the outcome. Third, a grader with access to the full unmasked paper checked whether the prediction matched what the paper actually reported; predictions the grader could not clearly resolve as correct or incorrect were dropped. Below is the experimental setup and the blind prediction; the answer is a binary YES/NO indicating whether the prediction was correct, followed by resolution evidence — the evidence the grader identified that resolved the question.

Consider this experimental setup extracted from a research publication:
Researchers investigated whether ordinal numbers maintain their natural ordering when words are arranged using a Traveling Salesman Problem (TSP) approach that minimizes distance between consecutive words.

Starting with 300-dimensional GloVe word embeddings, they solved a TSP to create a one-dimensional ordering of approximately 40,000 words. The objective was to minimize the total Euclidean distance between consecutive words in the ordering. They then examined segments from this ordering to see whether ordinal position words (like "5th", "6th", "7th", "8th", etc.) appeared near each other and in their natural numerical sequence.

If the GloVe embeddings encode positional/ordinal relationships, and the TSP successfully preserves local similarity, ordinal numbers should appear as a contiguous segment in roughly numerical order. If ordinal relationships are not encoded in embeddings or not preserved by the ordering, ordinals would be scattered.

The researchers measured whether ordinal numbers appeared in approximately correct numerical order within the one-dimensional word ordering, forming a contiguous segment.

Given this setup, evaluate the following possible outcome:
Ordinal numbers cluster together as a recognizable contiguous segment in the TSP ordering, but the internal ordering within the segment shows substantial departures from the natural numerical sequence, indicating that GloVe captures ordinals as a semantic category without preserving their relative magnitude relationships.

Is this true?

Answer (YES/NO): NO